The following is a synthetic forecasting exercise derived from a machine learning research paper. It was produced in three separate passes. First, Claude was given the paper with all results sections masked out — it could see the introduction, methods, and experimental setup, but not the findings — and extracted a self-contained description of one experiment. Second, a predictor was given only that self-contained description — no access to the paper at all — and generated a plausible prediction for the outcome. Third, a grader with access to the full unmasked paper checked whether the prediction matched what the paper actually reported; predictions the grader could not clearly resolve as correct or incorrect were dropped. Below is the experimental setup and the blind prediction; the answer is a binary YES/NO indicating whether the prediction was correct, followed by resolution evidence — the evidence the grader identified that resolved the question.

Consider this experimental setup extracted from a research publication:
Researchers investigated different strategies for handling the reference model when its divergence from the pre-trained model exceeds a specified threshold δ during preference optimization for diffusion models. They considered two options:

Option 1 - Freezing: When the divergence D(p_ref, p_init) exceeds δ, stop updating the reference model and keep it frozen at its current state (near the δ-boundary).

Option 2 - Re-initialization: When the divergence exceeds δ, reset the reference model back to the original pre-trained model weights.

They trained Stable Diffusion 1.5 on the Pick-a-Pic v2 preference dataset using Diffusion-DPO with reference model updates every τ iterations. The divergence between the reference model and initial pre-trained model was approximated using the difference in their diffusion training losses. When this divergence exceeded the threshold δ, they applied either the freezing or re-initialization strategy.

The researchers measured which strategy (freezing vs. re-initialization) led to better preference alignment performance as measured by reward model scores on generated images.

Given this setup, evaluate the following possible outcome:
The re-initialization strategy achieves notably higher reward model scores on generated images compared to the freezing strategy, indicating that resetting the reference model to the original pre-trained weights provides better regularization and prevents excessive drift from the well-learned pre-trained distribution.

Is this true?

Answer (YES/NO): NO